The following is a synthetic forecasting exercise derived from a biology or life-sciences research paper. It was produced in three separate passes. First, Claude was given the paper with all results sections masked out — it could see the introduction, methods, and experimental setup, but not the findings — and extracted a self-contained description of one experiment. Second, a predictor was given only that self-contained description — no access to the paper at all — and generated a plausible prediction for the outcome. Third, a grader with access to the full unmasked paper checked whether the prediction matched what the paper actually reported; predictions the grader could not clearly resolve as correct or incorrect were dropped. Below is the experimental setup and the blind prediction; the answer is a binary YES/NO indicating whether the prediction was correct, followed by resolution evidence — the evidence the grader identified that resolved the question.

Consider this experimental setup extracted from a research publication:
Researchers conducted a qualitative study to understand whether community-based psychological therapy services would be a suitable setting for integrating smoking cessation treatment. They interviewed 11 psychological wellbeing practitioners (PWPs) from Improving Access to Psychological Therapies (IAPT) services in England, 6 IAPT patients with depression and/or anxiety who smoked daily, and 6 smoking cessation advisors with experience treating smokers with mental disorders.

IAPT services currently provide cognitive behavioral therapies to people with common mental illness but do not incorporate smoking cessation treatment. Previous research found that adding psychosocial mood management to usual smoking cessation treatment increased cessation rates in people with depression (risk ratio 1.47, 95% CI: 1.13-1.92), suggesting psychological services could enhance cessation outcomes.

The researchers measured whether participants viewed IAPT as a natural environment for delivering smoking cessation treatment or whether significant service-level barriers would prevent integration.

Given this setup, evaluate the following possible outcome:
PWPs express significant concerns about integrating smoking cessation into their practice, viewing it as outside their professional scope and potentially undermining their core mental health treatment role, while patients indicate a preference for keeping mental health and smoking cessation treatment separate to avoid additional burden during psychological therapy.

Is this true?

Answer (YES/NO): NO